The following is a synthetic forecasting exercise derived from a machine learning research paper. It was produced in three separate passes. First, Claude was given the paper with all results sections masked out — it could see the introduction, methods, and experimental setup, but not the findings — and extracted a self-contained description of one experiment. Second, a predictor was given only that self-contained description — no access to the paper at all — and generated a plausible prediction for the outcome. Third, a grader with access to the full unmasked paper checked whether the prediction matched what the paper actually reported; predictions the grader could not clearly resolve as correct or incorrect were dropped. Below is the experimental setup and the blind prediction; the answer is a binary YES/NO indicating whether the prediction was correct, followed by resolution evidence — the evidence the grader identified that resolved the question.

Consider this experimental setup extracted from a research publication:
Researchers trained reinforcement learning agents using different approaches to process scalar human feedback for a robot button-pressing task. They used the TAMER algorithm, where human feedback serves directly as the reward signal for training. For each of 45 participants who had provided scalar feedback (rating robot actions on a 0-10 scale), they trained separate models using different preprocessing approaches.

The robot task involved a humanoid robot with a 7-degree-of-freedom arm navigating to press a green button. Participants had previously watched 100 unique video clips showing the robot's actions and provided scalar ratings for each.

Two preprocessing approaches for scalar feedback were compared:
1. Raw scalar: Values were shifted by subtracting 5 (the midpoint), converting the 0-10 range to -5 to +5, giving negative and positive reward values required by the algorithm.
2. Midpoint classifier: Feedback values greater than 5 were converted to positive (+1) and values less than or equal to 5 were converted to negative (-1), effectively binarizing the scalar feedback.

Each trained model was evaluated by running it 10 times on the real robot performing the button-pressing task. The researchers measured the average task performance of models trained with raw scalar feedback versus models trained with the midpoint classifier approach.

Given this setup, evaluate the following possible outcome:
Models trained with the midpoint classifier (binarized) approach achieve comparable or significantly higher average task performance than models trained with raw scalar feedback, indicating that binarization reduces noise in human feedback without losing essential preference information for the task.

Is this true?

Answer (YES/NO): YES